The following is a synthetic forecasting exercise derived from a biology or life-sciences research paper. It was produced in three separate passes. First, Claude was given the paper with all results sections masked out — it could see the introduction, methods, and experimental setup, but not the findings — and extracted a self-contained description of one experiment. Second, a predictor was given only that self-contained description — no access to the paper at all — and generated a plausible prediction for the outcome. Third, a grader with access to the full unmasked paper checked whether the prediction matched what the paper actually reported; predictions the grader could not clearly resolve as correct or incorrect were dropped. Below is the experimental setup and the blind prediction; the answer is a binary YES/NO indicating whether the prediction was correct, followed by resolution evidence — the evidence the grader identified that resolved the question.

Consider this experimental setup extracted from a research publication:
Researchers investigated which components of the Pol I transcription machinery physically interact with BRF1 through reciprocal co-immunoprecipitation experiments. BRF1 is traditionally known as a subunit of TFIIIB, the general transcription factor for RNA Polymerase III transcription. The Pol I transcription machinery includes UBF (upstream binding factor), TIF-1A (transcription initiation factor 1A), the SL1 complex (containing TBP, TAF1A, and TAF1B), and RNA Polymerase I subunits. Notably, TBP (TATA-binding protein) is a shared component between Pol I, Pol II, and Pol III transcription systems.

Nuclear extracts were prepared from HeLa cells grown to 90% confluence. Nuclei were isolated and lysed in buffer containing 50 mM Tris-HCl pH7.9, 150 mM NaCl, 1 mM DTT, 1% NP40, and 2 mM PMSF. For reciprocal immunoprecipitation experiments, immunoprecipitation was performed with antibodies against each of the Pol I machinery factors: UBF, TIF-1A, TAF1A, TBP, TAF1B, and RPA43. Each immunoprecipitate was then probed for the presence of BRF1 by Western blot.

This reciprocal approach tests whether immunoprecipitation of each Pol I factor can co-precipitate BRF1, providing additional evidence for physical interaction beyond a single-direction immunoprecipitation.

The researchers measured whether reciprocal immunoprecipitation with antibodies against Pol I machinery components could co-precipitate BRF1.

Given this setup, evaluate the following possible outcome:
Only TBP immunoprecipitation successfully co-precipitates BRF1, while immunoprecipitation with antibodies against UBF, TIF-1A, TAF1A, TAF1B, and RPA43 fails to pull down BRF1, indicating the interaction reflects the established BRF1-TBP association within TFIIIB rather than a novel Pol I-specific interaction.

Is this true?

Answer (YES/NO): NO